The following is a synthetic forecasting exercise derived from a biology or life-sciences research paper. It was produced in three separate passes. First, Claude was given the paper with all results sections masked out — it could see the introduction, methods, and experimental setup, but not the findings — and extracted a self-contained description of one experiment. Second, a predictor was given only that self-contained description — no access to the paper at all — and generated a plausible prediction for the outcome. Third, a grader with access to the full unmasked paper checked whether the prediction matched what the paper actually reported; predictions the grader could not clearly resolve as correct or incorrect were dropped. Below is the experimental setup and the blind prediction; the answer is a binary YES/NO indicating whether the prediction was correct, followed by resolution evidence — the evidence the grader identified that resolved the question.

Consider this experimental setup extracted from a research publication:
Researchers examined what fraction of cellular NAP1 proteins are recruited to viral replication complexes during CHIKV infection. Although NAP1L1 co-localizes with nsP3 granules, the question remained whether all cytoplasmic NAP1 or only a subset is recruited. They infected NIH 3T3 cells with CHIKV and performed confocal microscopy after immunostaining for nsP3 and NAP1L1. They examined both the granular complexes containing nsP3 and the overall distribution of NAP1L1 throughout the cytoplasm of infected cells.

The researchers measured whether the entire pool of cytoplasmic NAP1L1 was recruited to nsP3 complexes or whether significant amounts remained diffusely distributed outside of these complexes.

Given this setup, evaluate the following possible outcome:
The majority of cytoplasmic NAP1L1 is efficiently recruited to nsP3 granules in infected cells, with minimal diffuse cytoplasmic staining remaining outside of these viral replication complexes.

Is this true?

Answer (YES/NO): NO